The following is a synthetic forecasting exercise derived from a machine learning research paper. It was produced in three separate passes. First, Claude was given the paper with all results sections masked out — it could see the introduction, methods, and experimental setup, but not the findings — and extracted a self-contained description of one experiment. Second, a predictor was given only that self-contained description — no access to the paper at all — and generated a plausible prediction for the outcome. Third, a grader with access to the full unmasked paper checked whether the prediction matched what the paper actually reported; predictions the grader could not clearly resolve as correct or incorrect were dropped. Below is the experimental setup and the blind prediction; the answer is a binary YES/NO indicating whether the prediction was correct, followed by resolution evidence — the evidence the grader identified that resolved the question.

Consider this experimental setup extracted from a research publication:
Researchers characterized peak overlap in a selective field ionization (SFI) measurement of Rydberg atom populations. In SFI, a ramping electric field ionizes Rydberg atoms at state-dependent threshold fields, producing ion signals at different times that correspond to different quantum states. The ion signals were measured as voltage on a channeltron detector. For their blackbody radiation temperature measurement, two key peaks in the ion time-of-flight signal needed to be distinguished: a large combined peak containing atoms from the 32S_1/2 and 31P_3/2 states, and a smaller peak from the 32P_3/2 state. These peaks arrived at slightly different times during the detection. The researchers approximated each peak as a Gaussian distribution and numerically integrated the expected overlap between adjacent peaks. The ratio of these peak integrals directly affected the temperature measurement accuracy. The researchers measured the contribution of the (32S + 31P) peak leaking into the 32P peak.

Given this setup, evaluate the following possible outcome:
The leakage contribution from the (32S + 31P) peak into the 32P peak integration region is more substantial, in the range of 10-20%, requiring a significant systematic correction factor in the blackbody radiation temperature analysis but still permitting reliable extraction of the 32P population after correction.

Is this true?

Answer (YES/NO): NO